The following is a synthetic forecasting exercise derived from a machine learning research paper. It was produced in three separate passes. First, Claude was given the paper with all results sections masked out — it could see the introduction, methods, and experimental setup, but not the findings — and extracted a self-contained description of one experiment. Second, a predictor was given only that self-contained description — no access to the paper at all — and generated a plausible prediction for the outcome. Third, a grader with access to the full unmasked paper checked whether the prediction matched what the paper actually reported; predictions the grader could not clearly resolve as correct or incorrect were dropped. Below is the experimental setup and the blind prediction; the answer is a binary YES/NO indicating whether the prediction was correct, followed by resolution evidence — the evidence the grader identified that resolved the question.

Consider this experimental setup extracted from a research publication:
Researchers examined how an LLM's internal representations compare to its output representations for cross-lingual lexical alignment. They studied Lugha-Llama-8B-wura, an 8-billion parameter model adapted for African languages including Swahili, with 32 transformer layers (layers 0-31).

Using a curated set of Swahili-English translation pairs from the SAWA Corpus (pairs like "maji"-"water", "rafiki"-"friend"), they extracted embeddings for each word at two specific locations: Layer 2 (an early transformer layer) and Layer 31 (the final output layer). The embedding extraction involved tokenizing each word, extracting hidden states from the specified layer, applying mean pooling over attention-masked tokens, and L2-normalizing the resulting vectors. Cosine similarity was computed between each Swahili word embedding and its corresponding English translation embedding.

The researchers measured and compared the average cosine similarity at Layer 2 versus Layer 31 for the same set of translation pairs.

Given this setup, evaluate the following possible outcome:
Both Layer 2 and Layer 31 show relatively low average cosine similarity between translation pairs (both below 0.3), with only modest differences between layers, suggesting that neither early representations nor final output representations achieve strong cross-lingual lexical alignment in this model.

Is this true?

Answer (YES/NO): NO